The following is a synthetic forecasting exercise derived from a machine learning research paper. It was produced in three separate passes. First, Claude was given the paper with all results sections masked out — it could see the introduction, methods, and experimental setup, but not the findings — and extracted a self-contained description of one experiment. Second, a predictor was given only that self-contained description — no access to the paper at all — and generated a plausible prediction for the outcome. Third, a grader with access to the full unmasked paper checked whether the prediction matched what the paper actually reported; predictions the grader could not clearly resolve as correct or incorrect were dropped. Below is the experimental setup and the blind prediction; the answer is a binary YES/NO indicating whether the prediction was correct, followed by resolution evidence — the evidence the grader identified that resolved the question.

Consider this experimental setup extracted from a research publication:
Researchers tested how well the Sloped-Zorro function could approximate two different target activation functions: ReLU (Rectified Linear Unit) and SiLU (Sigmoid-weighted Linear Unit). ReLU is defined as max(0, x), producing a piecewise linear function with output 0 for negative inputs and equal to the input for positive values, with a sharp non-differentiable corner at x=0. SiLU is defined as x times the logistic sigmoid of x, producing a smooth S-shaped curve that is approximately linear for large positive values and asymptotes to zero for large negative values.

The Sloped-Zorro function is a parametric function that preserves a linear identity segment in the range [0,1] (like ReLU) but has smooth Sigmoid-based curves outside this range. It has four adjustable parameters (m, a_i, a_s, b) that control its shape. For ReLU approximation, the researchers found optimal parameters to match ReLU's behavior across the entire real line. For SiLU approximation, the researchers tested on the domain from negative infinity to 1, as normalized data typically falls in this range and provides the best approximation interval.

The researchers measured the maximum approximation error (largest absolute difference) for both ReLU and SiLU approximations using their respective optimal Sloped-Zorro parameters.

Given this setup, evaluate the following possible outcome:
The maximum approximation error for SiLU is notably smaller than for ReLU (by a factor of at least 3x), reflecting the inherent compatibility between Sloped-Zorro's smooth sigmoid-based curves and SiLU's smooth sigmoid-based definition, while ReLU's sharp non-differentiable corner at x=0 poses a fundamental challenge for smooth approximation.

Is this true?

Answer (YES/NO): NO